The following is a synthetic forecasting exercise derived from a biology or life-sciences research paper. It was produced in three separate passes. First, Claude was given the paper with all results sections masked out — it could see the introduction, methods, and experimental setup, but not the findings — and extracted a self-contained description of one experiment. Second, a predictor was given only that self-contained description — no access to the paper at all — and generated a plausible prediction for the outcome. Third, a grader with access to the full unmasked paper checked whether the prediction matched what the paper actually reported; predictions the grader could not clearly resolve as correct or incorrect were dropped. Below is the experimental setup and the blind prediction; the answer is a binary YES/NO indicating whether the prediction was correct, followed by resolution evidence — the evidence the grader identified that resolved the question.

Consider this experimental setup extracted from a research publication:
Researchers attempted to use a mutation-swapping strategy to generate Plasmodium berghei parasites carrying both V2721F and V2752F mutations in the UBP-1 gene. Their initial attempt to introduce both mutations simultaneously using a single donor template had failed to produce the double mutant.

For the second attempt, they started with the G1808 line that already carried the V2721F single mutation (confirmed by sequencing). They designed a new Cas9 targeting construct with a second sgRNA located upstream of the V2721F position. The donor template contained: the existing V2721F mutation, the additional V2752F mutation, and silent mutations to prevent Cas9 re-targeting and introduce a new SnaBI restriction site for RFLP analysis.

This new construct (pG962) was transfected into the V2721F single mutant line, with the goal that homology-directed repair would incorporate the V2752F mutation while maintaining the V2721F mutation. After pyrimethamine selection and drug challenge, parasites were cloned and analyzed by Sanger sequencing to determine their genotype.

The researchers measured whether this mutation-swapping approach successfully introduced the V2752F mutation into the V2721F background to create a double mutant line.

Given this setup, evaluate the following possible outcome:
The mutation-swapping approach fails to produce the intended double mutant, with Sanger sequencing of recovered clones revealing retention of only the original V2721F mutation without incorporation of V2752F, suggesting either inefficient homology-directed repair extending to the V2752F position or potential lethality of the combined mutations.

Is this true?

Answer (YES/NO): NO